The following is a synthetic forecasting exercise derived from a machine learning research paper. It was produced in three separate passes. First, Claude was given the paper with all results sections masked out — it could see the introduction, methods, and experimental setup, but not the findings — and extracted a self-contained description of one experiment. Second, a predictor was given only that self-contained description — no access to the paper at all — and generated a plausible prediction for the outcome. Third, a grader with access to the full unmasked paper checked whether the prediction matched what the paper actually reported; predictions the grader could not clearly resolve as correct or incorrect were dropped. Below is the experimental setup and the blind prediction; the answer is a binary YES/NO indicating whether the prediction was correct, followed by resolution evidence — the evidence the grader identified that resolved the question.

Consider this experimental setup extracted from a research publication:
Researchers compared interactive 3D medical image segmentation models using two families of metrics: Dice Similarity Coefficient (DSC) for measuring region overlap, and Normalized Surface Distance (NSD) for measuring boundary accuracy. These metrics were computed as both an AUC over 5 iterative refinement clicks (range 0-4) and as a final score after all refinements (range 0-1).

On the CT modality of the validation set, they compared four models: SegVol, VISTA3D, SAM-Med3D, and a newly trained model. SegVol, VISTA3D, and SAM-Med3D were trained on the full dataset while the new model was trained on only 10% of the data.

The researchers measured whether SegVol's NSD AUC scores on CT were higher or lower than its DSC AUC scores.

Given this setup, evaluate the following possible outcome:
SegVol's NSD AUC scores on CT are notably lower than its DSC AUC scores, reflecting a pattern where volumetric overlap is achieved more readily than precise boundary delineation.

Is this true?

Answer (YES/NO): NO